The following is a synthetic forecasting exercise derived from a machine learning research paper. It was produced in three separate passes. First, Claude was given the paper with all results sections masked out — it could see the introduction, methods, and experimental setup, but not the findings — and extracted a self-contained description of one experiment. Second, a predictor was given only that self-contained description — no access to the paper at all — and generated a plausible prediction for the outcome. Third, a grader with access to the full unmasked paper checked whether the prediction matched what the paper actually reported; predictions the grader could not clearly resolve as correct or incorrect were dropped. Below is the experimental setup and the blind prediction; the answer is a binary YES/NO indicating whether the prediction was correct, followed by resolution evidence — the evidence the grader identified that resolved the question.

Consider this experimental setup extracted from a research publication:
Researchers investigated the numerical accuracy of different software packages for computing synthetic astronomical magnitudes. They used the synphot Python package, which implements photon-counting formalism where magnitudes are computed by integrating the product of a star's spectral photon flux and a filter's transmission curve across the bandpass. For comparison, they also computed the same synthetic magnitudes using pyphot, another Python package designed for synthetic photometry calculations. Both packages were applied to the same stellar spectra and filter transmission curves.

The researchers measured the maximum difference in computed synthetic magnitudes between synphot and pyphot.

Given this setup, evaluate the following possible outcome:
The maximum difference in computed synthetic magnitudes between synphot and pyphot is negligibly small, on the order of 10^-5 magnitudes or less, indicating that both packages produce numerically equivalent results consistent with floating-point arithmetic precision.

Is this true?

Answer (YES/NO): NO